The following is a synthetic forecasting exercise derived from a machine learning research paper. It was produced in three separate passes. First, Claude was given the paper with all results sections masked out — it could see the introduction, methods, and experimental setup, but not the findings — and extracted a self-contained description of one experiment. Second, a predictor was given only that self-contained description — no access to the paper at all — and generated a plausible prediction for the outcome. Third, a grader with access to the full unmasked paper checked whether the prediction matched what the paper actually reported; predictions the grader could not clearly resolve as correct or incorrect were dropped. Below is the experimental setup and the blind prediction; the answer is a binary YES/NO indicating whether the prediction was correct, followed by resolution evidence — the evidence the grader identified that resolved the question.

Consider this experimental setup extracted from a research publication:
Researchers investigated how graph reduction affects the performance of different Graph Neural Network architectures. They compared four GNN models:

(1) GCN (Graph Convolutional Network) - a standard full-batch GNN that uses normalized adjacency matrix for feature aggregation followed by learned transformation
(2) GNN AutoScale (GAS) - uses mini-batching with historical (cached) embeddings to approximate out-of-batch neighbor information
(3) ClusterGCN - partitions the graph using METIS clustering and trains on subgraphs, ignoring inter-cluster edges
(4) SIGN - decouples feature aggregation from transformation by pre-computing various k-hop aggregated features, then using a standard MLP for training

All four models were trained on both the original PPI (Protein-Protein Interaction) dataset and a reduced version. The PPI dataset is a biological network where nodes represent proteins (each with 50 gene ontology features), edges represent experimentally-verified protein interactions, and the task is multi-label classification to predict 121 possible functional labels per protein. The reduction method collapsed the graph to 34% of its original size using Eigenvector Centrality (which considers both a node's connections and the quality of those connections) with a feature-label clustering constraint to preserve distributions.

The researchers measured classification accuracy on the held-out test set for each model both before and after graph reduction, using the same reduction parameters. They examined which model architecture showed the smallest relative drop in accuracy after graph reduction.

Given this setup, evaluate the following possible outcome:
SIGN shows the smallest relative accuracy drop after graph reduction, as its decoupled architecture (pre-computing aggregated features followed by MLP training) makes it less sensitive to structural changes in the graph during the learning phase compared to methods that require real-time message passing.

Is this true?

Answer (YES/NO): NO